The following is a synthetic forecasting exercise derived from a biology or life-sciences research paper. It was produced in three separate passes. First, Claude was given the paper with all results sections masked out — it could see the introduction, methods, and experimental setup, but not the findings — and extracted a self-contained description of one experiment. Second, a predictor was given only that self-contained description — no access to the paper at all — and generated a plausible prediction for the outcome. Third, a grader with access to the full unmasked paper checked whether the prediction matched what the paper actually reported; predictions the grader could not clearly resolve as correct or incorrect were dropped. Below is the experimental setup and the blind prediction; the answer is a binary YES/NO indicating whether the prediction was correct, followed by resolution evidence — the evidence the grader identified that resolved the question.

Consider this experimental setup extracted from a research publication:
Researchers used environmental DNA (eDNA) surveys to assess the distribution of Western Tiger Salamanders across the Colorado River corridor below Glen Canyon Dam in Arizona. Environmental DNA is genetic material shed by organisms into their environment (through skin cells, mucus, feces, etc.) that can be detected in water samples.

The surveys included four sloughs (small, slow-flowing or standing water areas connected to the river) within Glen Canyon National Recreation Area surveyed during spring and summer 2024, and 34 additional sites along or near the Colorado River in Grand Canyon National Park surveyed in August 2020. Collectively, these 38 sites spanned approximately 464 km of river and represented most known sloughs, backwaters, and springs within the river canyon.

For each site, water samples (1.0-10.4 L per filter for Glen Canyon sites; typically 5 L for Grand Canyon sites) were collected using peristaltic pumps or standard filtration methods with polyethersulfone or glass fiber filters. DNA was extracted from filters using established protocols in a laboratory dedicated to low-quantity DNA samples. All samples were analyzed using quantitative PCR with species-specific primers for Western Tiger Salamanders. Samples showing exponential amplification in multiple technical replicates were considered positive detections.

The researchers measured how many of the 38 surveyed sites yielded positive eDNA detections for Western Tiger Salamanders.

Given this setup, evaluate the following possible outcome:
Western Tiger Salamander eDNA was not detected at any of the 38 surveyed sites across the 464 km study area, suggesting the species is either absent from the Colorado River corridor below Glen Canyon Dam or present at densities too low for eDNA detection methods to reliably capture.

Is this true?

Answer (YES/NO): NO